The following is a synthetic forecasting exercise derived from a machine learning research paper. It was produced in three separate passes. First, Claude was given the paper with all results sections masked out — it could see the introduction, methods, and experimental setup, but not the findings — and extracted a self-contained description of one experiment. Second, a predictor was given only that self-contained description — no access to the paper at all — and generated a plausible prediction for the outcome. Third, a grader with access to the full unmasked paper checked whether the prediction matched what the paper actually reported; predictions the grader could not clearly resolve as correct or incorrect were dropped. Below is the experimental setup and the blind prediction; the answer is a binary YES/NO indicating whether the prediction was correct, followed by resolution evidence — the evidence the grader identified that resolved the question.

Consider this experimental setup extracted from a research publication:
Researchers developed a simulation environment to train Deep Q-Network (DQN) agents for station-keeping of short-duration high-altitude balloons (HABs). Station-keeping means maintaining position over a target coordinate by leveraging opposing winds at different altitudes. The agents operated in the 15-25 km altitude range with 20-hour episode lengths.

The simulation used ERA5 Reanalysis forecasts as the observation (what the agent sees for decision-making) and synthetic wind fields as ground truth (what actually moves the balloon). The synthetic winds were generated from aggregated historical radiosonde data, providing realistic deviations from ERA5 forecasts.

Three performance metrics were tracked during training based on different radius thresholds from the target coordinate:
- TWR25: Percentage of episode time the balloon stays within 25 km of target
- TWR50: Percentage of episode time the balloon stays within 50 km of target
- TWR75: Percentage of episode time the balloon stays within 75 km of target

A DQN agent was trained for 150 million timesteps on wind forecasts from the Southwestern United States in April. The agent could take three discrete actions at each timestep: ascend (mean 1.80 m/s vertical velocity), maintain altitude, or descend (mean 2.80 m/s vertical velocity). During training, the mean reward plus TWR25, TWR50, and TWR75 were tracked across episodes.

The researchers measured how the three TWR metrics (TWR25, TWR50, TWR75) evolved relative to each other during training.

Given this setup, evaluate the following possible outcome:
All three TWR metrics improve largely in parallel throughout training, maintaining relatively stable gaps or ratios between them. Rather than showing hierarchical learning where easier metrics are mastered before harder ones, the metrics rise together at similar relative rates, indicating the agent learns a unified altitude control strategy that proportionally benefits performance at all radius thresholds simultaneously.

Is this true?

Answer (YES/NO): NO